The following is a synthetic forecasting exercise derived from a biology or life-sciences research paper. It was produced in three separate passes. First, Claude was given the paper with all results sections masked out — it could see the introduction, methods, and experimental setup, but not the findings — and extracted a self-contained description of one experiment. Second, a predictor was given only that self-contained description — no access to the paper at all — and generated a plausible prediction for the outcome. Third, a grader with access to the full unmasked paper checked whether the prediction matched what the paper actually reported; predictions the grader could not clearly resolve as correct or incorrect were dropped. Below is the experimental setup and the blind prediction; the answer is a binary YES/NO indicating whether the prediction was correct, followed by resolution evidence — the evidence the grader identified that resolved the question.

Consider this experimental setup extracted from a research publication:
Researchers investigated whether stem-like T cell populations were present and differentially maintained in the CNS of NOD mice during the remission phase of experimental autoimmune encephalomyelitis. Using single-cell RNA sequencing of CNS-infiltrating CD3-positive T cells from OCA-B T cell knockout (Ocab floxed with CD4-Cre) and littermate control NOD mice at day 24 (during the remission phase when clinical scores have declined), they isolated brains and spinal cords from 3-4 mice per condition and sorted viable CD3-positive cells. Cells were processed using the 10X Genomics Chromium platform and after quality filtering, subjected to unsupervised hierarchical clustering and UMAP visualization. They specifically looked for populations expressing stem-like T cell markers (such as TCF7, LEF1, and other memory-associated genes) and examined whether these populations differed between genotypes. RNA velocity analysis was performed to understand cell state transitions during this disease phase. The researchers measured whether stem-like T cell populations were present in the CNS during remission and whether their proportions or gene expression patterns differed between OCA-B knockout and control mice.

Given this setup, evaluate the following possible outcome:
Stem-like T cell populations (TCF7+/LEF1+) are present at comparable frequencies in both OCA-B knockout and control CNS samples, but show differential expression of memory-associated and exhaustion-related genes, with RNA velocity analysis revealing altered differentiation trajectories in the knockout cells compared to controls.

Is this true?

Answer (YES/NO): NO